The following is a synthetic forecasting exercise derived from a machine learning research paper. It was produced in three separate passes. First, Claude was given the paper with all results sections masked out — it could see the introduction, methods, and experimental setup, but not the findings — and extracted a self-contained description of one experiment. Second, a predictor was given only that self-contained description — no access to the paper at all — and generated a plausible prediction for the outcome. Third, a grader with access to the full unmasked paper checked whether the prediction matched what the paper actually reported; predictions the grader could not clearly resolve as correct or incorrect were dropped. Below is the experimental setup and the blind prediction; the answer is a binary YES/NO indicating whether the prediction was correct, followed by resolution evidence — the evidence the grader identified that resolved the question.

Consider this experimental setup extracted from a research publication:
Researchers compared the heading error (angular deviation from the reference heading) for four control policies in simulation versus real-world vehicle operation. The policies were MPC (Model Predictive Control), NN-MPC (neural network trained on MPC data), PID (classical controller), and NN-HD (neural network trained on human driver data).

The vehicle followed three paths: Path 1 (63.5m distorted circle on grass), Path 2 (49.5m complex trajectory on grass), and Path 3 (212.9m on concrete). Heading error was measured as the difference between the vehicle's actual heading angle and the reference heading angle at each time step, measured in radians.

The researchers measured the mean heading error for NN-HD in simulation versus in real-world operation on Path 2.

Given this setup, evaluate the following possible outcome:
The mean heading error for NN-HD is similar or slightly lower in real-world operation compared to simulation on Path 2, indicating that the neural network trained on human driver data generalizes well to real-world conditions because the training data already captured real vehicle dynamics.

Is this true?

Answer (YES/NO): NO